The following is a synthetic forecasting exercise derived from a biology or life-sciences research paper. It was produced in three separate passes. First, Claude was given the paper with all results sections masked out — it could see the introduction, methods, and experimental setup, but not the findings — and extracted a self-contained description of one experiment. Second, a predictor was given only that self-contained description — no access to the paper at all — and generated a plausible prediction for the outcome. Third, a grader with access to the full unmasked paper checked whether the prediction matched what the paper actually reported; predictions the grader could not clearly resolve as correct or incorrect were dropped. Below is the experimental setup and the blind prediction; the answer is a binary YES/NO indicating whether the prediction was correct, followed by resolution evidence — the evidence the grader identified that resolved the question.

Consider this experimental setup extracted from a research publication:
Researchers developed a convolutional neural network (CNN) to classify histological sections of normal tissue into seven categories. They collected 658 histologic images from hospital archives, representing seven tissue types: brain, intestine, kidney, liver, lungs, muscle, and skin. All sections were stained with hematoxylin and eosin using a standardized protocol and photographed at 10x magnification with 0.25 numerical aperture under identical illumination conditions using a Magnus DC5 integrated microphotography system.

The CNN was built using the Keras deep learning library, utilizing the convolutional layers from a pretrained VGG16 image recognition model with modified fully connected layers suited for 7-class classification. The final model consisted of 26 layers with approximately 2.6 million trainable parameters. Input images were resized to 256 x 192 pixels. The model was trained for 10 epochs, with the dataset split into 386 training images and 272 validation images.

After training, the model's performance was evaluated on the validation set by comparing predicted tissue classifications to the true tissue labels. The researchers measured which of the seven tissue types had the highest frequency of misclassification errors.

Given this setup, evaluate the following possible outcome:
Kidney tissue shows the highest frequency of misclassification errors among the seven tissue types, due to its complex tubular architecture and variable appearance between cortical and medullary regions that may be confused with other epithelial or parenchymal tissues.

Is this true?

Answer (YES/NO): YES